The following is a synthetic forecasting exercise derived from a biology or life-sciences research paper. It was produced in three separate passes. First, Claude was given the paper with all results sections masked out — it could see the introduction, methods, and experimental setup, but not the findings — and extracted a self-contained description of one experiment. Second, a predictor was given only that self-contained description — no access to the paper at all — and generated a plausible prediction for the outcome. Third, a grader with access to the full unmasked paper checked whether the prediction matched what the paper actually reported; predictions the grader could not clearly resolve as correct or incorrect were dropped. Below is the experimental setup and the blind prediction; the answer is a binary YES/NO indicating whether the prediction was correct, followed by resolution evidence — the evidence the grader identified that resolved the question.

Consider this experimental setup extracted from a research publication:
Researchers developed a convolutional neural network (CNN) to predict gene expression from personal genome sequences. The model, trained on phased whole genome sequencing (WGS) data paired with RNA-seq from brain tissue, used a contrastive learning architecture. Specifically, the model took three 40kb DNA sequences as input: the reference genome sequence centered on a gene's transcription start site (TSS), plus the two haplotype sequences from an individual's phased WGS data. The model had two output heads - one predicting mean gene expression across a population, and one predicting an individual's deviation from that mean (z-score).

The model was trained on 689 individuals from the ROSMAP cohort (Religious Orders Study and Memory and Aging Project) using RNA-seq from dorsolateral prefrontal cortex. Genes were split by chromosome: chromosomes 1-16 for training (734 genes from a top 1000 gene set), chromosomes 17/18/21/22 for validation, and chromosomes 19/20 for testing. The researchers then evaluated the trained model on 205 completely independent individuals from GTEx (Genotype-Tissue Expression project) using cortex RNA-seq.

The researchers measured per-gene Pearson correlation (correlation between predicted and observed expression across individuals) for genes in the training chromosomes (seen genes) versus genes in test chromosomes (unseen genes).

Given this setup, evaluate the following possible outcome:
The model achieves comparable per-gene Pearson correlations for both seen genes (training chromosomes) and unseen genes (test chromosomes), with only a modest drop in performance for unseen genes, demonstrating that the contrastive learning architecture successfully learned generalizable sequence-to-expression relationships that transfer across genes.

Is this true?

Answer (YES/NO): NO